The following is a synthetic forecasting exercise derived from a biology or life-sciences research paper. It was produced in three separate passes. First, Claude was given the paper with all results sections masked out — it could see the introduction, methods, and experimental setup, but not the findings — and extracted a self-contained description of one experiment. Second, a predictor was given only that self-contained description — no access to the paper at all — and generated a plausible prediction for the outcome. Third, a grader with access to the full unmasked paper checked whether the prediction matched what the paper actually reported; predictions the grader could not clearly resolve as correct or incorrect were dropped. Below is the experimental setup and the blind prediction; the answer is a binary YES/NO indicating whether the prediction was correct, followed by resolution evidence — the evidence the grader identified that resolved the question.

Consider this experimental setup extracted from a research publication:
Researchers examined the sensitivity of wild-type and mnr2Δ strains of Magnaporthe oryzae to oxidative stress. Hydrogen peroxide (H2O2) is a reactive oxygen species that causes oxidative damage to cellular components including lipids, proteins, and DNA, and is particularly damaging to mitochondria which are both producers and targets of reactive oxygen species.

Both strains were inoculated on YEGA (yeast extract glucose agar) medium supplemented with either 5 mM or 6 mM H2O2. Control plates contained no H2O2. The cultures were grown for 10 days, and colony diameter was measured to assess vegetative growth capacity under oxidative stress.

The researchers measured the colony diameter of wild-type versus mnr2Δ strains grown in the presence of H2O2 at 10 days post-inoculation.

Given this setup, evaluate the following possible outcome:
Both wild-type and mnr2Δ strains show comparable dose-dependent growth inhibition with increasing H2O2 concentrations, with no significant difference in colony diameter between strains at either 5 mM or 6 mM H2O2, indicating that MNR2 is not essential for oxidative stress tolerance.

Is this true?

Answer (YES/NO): NO